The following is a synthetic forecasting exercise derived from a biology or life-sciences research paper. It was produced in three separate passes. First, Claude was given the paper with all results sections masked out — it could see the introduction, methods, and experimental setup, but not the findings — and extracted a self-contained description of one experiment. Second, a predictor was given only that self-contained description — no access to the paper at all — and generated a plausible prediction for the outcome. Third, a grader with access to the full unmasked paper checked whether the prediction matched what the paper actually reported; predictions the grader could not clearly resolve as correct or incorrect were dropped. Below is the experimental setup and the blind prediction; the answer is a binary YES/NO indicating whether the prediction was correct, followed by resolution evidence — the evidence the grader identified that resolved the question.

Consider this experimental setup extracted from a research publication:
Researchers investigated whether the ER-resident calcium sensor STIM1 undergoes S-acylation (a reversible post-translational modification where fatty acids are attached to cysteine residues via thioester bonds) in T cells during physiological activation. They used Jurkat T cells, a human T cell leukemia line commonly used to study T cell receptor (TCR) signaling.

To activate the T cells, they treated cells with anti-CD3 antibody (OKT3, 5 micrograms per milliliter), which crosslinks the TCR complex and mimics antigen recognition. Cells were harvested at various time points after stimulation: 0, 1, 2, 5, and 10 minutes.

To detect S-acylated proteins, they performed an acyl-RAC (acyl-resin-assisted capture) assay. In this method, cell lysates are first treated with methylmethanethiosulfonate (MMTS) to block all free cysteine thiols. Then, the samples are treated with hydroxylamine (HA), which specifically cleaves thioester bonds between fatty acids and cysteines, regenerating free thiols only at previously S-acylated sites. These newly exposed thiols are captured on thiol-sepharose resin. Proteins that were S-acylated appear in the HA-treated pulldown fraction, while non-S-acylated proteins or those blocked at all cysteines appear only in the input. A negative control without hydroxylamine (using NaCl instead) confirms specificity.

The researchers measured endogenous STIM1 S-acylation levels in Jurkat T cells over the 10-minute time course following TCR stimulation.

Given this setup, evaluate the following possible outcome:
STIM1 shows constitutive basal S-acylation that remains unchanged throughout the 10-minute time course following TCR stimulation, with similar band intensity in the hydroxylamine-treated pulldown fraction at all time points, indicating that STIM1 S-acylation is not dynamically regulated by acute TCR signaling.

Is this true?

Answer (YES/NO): NO